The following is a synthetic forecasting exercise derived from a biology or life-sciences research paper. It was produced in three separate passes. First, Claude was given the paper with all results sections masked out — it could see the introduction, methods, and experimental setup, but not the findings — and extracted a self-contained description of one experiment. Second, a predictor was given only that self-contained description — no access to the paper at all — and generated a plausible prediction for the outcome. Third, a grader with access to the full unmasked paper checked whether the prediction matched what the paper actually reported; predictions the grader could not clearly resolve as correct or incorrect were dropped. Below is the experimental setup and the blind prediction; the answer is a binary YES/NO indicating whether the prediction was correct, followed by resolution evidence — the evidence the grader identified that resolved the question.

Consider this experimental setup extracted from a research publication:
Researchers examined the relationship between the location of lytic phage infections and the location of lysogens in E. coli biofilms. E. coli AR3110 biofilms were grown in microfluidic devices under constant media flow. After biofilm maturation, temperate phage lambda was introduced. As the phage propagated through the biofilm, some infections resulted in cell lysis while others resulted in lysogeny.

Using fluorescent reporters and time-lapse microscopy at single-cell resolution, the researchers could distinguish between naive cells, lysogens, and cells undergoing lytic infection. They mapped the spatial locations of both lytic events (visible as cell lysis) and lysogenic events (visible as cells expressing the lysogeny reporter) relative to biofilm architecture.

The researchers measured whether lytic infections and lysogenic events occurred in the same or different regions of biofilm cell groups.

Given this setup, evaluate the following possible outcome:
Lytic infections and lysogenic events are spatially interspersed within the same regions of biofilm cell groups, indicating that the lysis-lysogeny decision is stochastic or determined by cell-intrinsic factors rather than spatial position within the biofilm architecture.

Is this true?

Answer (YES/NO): NO